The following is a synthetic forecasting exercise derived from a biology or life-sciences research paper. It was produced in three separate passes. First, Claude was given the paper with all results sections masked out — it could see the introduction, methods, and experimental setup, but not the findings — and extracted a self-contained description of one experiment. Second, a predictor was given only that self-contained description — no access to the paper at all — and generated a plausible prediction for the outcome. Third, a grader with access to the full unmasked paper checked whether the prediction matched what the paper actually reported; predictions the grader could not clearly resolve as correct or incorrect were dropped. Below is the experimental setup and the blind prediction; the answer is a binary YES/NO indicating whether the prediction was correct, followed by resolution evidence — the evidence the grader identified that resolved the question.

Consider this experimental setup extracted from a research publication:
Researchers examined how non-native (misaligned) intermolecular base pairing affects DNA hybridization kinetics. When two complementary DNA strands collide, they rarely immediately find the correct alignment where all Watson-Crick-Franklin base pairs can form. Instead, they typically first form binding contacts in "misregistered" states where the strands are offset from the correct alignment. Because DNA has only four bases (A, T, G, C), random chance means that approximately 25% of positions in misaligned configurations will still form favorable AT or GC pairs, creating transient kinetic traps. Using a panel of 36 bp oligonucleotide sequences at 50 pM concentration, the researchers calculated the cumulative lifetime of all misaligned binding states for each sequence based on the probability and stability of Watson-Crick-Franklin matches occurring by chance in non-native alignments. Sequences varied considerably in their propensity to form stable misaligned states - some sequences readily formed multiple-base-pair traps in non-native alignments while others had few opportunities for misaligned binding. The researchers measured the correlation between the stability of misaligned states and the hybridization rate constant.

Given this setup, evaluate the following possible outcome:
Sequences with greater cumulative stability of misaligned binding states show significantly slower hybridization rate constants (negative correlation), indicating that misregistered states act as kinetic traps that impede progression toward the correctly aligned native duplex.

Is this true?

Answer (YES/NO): NO